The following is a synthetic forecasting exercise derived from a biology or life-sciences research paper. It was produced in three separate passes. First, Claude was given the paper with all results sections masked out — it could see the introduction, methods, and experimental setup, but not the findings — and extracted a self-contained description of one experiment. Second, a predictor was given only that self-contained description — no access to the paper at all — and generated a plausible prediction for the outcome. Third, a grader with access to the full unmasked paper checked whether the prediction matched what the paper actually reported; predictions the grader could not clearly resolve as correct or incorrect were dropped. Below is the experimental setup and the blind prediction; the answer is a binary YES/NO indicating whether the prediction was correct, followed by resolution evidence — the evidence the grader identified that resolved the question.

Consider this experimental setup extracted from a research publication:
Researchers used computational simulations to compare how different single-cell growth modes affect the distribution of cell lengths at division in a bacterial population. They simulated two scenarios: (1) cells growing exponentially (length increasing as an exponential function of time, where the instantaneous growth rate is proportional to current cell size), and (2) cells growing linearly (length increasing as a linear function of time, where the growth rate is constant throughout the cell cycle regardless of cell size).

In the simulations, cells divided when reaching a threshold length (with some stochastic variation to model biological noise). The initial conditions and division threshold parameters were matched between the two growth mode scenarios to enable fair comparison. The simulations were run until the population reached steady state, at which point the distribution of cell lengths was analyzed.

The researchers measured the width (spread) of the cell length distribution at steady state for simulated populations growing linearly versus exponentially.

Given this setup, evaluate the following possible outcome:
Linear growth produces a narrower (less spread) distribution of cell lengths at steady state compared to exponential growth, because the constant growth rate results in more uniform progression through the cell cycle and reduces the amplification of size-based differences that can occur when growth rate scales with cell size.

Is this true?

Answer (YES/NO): YES